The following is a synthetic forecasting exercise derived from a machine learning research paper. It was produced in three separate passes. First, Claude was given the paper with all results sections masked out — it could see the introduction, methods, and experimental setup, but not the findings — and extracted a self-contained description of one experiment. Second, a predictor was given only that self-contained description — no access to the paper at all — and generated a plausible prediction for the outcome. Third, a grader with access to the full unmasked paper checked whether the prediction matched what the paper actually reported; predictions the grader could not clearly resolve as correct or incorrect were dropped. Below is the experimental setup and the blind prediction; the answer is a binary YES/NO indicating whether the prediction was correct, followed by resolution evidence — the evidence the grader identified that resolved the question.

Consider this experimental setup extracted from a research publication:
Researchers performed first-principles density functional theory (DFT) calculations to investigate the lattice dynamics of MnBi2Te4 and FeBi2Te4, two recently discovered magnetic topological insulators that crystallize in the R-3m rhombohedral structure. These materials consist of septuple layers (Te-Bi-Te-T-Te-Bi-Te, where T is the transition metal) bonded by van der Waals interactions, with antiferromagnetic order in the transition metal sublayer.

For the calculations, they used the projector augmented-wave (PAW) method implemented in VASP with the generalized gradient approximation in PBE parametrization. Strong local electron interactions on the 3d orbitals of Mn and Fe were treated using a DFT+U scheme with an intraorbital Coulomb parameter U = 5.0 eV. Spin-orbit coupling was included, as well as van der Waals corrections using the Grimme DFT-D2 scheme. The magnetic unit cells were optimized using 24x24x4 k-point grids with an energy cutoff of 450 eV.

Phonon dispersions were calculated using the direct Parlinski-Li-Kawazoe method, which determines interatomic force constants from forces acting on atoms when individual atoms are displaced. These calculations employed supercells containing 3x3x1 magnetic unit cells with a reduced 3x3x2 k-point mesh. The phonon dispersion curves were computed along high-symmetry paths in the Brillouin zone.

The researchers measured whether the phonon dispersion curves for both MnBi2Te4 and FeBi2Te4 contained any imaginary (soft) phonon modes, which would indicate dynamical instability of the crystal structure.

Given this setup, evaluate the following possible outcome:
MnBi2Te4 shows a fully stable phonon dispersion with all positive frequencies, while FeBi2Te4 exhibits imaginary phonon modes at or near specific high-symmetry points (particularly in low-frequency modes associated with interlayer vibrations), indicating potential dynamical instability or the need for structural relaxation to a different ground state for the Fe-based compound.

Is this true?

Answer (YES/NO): NO